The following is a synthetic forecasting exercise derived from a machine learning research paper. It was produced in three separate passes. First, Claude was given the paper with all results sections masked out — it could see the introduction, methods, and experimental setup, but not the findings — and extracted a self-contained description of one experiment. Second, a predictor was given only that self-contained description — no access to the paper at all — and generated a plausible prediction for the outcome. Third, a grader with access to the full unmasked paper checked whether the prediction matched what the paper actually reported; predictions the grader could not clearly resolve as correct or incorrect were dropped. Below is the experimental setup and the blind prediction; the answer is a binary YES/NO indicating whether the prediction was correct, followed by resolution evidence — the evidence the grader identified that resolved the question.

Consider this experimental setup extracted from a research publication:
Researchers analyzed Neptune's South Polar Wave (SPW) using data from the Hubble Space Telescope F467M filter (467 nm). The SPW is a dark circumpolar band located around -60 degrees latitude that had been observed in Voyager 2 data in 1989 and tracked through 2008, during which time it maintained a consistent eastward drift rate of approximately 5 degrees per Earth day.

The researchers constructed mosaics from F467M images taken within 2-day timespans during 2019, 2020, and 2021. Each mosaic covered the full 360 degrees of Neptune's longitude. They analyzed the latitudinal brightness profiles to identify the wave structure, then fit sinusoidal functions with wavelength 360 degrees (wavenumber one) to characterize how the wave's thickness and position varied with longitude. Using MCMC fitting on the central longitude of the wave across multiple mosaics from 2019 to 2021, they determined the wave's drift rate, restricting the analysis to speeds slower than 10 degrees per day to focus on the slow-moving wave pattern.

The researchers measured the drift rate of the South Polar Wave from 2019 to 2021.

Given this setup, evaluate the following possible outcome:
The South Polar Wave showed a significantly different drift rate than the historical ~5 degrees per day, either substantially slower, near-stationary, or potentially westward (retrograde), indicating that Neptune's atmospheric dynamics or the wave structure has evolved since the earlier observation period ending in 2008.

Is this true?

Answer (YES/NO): NO